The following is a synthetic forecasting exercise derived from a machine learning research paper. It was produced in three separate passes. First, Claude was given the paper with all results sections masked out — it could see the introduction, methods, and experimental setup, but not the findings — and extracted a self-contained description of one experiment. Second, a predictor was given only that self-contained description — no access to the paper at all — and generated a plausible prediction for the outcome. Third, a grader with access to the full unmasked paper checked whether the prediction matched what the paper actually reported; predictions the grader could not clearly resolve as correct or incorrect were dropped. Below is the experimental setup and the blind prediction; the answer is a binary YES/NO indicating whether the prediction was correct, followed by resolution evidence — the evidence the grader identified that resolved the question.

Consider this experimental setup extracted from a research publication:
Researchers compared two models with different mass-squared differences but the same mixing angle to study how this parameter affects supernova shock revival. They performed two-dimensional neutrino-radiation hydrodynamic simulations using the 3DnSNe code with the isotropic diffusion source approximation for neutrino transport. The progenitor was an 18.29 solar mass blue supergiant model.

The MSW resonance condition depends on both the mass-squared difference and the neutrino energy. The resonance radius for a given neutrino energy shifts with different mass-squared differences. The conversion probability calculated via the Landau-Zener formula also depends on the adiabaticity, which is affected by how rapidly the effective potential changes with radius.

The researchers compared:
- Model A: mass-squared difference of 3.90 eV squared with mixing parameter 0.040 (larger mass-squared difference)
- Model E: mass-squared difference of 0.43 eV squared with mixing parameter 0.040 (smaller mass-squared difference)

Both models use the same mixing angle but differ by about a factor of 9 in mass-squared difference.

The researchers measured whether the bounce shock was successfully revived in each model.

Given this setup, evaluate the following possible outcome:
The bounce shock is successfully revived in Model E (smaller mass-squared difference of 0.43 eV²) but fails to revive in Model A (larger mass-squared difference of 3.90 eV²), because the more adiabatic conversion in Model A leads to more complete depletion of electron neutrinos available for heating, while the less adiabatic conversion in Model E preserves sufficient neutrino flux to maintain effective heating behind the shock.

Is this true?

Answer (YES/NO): YES